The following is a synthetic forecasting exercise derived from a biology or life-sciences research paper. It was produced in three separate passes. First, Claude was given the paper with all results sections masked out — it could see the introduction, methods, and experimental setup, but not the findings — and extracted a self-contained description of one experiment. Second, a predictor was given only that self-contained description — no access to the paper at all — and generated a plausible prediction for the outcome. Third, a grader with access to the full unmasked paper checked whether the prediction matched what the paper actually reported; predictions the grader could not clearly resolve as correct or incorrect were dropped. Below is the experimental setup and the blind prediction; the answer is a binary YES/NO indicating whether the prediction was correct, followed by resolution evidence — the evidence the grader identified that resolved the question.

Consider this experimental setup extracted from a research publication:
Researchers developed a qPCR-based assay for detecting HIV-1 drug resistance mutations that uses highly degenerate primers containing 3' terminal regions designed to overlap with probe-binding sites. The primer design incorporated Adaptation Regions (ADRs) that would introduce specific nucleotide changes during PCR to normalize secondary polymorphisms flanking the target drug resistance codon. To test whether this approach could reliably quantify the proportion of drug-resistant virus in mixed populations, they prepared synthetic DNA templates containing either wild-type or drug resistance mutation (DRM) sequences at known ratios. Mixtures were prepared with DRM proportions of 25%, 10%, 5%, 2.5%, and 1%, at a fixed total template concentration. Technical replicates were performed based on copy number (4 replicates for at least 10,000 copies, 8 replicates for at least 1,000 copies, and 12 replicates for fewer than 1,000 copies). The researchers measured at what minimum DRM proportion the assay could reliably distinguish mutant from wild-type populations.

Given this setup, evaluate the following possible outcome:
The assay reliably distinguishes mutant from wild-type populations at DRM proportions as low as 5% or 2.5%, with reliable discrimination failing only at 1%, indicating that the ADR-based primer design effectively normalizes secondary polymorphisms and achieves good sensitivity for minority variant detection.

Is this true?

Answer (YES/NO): NO